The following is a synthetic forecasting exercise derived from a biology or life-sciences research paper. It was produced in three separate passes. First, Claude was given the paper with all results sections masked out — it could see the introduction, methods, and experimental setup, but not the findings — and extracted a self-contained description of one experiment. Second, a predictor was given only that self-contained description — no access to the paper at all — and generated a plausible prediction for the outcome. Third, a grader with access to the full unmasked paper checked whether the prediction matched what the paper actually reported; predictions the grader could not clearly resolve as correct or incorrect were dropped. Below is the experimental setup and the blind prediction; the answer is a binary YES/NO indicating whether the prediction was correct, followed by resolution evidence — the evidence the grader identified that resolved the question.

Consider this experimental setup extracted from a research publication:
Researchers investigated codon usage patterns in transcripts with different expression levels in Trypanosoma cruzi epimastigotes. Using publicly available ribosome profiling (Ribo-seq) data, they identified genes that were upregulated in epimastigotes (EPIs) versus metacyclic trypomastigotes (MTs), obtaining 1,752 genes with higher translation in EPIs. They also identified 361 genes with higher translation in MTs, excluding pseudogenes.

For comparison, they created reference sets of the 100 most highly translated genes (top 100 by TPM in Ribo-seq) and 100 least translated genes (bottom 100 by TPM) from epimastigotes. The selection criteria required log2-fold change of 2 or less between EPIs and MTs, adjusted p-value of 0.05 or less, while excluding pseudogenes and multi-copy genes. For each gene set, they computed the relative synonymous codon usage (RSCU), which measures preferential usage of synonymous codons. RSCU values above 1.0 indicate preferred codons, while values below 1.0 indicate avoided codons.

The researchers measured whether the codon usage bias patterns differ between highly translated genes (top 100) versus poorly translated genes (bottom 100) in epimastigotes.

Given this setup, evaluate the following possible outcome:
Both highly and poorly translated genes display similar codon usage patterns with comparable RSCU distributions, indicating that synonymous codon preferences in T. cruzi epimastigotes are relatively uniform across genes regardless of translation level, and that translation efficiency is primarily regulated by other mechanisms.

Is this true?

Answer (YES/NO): NO